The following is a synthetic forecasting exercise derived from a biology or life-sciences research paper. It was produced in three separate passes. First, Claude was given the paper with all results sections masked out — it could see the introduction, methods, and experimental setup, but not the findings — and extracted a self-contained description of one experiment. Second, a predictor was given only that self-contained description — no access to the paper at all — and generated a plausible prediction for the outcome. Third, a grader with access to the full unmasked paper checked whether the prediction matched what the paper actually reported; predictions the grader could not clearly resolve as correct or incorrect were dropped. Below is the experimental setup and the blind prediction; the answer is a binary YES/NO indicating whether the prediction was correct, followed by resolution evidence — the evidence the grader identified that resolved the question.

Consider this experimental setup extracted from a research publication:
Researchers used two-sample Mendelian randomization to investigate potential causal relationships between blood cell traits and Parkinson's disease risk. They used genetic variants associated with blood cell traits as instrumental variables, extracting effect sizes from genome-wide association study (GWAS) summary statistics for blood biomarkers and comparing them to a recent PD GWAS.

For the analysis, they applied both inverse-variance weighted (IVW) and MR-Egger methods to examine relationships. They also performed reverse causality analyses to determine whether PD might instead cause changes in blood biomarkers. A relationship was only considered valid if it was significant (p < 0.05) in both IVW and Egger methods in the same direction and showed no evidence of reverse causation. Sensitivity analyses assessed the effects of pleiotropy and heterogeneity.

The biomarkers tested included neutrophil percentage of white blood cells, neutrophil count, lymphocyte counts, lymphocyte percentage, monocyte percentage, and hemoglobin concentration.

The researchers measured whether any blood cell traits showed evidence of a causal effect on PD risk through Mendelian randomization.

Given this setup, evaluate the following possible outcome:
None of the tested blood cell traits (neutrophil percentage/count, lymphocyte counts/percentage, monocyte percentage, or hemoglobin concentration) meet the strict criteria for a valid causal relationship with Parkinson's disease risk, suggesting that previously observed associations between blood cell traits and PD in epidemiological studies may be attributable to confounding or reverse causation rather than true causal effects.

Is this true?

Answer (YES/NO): YES